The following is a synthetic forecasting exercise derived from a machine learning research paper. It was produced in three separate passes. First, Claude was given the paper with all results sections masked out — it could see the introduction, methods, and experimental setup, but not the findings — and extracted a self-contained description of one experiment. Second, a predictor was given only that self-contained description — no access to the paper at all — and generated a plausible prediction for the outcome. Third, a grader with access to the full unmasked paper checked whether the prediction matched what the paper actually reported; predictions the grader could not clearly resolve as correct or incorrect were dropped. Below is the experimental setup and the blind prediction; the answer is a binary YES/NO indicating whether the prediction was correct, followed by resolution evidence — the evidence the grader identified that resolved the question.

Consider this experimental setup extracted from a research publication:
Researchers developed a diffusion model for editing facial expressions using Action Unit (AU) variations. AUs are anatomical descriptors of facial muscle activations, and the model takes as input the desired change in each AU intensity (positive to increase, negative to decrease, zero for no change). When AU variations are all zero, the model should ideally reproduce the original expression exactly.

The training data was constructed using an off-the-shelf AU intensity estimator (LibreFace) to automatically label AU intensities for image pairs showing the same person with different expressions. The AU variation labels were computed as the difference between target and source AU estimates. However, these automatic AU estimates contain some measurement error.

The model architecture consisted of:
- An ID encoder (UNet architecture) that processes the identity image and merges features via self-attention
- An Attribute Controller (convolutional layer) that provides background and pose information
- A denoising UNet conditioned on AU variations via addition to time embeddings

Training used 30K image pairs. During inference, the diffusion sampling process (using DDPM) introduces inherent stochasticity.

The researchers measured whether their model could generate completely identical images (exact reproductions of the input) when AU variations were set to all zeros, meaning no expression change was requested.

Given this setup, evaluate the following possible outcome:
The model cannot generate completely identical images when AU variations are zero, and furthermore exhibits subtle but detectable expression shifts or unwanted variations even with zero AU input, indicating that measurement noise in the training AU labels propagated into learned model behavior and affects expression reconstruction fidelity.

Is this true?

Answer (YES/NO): YES